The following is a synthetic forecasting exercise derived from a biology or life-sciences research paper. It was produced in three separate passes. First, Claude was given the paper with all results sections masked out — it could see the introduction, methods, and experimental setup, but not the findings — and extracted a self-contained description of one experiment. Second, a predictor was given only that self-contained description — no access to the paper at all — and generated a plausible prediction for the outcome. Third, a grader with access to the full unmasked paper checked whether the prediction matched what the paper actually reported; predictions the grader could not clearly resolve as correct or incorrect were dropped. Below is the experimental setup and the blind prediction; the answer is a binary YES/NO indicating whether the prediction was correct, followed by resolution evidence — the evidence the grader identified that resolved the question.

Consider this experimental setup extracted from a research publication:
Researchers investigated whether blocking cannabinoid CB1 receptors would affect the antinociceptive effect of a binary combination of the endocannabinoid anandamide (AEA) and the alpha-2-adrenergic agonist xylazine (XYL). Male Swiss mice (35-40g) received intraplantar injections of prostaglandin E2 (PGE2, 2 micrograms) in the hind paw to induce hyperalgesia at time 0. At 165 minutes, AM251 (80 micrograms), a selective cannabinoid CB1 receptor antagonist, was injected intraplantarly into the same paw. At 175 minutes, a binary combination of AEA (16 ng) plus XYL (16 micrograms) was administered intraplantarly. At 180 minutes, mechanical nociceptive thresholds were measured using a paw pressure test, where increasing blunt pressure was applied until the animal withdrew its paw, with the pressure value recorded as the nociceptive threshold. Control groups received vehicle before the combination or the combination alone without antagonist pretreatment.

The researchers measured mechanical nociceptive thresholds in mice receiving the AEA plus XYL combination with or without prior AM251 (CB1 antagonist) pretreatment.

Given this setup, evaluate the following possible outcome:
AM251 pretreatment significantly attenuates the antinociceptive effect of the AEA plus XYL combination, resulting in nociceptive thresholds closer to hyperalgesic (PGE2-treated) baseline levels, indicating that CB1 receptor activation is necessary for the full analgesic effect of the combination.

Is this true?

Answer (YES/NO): YES